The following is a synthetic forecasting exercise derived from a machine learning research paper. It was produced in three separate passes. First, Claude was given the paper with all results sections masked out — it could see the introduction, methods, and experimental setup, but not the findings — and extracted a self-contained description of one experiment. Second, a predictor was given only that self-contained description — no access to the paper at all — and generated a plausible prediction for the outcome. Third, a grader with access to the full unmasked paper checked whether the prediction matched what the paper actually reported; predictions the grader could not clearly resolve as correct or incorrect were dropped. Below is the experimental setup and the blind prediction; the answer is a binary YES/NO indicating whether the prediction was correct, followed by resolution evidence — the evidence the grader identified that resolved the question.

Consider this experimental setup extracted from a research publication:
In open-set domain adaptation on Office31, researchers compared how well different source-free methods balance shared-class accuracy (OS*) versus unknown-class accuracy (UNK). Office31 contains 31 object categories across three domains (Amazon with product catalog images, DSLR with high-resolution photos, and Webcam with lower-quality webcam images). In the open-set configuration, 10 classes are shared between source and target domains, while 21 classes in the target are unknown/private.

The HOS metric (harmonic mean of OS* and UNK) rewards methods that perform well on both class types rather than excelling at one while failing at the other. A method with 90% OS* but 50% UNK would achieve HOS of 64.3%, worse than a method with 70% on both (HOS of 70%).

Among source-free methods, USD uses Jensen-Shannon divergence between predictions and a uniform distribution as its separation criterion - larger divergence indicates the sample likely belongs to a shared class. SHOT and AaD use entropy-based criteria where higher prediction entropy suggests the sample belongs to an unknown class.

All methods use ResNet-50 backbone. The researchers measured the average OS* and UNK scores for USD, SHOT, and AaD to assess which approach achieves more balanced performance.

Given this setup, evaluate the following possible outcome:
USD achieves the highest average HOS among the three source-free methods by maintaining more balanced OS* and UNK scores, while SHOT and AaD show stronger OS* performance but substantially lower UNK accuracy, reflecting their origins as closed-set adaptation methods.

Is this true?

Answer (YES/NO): NO